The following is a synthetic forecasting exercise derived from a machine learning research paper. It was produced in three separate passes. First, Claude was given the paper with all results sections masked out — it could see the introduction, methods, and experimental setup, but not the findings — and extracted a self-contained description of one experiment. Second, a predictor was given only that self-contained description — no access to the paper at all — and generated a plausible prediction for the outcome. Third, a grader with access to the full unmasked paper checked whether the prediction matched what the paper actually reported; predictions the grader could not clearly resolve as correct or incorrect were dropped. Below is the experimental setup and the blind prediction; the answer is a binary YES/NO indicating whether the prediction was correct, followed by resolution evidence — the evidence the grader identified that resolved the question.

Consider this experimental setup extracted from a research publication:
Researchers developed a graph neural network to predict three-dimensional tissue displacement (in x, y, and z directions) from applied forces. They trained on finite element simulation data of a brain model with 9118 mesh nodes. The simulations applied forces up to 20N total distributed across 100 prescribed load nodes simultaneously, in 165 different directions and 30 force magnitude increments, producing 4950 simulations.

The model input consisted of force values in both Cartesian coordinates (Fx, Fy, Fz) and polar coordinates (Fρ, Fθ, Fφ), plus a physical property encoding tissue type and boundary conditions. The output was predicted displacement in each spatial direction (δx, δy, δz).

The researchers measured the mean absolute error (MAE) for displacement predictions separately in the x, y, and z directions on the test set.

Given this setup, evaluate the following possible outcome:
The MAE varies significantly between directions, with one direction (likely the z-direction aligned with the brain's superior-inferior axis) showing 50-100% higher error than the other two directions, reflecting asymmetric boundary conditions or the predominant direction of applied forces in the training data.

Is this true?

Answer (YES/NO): NO